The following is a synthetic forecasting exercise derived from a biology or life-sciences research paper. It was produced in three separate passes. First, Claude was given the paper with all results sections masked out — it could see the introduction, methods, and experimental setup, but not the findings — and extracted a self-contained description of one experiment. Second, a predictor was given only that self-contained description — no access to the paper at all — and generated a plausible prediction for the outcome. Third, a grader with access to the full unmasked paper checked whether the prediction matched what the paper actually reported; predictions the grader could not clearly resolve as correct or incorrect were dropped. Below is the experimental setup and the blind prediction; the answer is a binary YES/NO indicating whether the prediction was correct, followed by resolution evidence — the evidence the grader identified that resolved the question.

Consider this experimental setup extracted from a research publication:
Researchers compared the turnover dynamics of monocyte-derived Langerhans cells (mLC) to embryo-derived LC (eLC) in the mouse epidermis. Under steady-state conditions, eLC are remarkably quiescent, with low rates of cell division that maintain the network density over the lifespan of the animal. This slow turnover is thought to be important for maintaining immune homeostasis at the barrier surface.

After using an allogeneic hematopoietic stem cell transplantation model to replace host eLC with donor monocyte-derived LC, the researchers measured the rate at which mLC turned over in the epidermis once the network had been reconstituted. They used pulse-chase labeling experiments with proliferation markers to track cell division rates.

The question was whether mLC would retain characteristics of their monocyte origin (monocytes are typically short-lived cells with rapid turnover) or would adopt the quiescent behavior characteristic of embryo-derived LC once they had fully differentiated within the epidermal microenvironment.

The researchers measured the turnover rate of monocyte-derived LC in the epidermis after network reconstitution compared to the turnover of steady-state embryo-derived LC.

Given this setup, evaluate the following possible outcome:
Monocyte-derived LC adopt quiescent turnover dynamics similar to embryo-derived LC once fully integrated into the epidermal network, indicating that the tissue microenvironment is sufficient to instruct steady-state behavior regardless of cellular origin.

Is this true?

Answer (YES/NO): YES